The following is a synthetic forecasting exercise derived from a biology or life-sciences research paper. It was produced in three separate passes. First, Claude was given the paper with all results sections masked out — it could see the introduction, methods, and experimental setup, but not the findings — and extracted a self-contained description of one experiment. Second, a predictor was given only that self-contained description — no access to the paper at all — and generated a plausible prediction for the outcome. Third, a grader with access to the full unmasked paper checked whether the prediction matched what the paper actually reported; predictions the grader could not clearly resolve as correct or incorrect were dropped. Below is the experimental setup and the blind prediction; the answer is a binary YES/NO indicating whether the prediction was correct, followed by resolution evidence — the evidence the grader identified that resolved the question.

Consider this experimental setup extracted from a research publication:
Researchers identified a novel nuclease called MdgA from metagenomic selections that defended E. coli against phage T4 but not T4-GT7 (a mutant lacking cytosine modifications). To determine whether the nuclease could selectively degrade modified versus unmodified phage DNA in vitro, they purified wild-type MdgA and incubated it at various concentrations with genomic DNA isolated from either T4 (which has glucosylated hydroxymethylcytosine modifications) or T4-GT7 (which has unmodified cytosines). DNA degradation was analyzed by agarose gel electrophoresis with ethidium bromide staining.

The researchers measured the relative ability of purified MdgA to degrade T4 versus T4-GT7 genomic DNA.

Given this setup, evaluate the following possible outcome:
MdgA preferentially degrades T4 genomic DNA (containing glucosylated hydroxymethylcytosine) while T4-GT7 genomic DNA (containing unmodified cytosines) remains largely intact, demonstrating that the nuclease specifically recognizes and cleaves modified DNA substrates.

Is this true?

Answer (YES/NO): YES